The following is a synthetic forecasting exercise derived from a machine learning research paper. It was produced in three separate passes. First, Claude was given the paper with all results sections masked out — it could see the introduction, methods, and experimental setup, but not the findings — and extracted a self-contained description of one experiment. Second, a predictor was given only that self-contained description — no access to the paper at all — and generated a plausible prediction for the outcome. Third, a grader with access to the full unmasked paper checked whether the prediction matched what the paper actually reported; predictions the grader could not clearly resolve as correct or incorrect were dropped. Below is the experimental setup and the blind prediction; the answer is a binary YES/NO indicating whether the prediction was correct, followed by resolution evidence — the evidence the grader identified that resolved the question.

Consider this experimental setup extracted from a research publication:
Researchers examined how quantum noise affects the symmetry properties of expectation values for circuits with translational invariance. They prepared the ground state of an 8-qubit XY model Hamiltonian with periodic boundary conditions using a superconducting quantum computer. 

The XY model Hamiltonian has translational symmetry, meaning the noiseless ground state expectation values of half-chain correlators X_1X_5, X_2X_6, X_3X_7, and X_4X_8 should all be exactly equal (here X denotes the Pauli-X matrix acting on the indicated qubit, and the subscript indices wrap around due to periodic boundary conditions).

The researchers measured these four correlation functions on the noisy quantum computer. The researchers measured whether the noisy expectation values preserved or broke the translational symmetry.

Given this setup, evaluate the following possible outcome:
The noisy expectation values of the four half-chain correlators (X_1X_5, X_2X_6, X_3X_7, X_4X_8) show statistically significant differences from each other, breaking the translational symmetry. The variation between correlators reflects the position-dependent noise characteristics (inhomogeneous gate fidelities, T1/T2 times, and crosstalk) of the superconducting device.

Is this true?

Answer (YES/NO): YES